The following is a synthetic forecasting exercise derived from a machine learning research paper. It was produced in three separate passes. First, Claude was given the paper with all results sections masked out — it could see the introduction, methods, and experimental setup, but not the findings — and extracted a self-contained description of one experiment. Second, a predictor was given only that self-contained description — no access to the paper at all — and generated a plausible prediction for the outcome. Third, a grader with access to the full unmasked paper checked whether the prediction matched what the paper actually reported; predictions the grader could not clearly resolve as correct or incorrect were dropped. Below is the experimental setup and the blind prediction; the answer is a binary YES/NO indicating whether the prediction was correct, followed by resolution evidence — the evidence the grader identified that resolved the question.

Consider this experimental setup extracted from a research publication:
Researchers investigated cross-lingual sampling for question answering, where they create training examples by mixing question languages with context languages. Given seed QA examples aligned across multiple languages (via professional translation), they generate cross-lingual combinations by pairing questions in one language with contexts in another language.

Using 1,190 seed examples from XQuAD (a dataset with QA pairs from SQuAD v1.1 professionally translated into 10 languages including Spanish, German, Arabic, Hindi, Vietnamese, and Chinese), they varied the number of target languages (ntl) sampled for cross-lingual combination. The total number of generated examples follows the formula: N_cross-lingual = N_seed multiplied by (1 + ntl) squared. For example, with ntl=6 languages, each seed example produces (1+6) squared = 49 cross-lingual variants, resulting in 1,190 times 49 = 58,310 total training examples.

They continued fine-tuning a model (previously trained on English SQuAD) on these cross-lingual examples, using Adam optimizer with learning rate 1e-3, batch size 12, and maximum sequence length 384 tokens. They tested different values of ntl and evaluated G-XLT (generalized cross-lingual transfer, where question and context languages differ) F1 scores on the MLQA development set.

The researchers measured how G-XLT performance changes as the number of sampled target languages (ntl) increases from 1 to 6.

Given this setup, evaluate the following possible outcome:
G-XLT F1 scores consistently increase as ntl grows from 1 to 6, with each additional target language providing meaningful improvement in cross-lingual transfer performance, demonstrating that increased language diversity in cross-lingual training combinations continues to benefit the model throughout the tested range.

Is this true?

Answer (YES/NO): NO